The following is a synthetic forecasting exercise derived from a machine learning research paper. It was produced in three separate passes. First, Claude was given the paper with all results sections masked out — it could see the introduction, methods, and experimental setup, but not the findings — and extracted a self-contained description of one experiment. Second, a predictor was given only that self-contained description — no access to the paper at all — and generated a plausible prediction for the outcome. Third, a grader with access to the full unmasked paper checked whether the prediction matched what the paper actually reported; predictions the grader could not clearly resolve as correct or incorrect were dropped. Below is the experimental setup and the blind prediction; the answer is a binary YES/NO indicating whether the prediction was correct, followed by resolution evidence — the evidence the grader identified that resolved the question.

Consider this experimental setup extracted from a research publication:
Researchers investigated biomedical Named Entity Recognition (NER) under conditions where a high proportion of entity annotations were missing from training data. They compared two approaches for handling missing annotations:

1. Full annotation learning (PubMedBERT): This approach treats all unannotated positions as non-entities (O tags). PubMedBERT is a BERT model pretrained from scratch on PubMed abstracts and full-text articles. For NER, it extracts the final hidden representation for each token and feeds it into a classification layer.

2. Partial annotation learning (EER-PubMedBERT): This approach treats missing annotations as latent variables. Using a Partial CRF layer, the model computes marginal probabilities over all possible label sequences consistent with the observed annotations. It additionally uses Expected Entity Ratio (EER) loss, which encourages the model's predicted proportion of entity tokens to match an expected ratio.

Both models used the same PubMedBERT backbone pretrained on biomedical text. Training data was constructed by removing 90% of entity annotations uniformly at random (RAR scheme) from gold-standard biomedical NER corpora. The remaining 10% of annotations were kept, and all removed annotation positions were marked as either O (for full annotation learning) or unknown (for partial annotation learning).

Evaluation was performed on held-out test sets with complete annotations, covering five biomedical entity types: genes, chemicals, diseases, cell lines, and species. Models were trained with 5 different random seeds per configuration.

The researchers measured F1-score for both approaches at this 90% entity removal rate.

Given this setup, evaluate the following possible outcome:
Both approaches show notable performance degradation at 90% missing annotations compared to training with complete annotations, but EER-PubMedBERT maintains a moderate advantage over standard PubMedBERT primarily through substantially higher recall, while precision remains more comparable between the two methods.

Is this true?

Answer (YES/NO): NO